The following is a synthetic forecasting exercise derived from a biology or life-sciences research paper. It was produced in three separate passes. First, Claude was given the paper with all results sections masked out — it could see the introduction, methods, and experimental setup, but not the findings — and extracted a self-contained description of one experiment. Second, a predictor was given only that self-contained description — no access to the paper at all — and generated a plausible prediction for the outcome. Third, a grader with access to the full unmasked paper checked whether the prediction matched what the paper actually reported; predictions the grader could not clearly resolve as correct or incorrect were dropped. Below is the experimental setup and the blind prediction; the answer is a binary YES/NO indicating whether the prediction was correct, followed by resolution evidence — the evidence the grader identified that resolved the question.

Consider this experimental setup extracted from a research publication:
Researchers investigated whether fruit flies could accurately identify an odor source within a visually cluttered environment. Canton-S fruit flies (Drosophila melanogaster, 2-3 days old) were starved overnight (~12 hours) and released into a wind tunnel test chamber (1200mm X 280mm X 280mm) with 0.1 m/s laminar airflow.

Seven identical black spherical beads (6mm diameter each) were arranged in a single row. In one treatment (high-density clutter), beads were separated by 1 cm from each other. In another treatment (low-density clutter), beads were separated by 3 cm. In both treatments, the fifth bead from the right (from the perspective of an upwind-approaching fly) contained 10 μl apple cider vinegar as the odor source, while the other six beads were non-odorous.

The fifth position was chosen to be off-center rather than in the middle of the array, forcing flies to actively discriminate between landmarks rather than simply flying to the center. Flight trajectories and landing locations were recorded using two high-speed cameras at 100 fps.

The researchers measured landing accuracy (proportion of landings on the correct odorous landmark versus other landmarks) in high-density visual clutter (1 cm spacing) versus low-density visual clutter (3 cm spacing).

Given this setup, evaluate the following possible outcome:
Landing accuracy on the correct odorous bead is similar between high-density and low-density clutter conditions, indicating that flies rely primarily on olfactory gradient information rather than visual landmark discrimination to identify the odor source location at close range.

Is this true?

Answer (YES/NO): NO